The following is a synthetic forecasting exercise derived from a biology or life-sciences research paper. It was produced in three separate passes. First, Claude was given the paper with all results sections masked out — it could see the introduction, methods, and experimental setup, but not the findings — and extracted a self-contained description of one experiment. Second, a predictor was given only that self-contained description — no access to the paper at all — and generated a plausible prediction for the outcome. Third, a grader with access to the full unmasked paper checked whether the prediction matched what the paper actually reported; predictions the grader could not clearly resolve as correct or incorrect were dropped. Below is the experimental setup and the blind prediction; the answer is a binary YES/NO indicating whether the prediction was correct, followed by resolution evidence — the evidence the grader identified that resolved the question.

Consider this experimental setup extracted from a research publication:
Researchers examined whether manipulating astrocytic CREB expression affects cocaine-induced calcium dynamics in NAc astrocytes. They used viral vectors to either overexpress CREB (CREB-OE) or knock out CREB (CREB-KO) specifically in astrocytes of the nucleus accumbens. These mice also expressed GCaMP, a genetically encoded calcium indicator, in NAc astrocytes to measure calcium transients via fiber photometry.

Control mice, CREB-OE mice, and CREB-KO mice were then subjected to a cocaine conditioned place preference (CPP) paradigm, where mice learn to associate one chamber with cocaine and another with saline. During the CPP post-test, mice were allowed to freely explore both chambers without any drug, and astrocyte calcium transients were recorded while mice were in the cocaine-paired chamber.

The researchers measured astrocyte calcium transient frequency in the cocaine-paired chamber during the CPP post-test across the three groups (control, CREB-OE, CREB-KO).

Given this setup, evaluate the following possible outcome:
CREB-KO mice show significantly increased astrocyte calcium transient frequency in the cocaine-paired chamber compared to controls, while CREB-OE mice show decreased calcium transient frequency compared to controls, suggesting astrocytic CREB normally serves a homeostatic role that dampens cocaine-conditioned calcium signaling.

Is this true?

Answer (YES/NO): YES